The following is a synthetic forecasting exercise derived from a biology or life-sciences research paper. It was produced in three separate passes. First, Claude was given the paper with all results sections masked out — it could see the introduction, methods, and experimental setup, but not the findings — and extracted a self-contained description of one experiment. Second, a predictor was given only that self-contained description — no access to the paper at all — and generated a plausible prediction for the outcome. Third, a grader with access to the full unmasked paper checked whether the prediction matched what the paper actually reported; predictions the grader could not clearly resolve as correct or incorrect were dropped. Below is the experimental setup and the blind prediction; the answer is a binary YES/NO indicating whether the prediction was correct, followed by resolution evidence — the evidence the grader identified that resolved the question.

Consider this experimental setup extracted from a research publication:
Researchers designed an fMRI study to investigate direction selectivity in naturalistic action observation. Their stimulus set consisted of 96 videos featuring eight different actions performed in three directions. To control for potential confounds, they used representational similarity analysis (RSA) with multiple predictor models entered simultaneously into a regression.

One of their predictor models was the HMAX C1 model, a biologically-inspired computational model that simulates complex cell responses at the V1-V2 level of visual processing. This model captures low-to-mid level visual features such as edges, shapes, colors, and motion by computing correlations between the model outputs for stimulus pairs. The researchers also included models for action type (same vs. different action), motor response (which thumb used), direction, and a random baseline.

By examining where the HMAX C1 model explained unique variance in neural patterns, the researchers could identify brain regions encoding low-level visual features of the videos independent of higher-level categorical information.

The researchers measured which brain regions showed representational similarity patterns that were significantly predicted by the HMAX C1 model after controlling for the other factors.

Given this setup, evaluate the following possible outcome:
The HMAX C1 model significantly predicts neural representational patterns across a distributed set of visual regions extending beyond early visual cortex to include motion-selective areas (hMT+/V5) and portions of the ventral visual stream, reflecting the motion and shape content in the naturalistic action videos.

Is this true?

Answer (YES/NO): YES